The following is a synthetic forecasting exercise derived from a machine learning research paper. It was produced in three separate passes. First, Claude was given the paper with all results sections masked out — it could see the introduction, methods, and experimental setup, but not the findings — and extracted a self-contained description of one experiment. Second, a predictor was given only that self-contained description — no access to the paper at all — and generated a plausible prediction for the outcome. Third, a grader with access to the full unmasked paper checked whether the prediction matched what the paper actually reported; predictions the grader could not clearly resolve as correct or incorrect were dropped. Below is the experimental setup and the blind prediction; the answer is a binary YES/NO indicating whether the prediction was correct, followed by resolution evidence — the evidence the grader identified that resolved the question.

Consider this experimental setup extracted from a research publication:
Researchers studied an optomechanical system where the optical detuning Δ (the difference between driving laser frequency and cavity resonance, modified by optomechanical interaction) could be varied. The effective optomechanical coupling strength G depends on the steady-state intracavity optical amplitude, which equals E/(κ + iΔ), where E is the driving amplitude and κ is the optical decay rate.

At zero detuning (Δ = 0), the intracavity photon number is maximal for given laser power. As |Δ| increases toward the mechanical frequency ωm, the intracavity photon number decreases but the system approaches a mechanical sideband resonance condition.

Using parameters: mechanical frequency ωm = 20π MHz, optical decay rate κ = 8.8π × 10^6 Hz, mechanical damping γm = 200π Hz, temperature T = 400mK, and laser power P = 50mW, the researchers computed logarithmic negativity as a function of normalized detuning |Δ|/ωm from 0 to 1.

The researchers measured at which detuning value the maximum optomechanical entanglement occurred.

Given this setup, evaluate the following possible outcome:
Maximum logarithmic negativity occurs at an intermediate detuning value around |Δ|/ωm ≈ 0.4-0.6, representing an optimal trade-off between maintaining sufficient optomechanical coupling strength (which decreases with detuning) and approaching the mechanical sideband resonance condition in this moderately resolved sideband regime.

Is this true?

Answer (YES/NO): NO